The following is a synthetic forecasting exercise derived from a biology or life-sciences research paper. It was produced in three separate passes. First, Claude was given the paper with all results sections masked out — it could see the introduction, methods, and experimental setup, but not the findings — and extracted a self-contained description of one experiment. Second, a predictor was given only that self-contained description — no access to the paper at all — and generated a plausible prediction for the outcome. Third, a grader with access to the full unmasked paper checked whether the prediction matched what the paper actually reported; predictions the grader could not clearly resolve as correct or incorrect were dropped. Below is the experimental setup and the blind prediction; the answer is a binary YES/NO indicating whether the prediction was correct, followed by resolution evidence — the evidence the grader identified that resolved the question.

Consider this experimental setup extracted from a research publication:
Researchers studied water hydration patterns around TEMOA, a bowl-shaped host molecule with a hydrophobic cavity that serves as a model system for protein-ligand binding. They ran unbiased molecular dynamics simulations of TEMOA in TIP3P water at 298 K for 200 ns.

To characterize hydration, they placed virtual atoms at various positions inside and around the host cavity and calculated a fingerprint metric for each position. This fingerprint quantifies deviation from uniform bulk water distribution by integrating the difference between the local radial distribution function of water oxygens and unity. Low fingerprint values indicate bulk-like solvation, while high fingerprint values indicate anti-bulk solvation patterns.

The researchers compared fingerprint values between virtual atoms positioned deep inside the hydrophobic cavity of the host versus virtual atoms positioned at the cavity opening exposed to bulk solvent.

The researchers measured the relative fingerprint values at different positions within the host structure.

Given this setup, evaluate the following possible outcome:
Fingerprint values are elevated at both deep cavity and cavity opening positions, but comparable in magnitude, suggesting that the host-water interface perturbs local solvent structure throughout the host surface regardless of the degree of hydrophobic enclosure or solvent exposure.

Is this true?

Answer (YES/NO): NO